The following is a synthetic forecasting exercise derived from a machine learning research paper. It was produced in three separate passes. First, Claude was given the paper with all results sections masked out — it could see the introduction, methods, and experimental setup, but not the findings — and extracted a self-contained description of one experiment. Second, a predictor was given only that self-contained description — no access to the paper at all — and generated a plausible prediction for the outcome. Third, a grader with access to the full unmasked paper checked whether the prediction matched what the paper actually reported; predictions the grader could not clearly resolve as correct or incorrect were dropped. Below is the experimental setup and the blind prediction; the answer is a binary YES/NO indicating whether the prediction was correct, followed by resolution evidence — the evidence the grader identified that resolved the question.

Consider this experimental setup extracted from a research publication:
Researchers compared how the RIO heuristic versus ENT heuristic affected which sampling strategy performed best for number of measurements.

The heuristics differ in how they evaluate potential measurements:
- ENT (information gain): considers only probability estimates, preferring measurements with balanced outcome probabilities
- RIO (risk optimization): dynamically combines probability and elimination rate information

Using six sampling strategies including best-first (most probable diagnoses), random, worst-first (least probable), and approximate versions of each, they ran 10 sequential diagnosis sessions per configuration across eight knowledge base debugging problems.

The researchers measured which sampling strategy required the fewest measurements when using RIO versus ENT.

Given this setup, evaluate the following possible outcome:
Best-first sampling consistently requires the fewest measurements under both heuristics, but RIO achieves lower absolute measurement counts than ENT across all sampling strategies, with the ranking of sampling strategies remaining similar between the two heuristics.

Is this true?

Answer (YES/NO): NO